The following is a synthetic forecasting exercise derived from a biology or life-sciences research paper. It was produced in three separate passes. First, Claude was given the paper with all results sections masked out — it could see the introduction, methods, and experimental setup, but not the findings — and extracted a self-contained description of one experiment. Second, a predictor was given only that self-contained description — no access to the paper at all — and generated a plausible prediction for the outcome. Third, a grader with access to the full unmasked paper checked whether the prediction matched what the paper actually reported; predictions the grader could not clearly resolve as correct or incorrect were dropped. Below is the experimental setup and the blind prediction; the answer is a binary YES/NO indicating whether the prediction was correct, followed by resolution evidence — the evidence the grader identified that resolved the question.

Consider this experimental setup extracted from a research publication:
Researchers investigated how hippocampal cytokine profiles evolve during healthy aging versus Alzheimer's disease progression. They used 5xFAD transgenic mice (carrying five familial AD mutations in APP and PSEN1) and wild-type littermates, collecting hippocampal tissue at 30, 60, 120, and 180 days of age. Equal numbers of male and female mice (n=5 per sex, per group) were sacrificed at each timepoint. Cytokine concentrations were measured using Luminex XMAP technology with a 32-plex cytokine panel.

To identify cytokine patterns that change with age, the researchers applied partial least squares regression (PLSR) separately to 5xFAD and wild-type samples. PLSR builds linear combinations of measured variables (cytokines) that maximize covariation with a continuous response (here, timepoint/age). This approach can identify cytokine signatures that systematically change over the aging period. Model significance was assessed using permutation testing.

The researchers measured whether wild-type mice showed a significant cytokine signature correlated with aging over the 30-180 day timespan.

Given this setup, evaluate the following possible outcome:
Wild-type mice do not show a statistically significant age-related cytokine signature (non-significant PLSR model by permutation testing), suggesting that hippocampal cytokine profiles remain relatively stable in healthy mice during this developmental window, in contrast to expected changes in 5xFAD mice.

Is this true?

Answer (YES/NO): NO